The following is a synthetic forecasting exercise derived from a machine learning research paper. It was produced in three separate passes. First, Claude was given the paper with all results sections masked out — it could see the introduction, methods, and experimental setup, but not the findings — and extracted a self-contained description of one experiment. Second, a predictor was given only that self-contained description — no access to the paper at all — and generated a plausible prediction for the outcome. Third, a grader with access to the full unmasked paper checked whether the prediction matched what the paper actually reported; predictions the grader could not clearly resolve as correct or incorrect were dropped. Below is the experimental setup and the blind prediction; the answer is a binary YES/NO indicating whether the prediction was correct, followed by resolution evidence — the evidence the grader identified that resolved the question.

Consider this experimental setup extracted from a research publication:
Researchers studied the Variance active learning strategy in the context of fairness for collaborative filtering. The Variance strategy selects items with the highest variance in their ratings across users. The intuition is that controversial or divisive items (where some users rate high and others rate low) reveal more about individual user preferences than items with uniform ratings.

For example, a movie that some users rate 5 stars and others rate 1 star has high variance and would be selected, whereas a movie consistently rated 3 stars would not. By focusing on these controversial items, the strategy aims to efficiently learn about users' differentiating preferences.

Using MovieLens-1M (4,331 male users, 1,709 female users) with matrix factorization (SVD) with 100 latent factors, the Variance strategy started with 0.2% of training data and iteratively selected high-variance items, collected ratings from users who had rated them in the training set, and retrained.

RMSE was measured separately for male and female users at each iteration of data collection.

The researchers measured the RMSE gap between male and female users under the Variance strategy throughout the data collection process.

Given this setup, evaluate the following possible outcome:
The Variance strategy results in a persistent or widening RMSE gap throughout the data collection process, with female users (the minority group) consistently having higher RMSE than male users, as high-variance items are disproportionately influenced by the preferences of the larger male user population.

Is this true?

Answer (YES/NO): YES